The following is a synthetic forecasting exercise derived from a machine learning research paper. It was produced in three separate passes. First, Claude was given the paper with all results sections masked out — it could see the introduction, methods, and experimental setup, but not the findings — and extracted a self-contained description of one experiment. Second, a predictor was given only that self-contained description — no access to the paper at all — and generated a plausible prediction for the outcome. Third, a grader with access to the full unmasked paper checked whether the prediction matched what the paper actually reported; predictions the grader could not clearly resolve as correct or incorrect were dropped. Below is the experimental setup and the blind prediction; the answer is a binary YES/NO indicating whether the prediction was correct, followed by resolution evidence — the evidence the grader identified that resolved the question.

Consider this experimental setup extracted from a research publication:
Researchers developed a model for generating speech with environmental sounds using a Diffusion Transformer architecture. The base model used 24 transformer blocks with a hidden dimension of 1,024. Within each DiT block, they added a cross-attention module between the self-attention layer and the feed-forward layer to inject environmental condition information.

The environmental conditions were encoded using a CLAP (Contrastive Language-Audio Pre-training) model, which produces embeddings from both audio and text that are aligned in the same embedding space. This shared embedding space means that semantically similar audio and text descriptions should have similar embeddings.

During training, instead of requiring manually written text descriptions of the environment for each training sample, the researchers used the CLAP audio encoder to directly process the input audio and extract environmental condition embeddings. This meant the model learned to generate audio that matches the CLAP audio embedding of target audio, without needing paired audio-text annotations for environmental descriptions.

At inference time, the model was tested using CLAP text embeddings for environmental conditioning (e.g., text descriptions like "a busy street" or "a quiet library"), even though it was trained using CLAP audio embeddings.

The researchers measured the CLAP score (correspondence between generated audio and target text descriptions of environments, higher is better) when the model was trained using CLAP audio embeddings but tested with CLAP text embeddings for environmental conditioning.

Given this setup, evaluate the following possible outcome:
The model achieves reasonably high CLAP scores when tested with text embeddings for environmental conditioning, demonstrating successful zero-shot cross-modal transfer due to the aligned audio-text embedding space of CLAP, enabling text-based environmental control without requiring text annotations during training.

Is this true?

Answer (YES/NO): YES